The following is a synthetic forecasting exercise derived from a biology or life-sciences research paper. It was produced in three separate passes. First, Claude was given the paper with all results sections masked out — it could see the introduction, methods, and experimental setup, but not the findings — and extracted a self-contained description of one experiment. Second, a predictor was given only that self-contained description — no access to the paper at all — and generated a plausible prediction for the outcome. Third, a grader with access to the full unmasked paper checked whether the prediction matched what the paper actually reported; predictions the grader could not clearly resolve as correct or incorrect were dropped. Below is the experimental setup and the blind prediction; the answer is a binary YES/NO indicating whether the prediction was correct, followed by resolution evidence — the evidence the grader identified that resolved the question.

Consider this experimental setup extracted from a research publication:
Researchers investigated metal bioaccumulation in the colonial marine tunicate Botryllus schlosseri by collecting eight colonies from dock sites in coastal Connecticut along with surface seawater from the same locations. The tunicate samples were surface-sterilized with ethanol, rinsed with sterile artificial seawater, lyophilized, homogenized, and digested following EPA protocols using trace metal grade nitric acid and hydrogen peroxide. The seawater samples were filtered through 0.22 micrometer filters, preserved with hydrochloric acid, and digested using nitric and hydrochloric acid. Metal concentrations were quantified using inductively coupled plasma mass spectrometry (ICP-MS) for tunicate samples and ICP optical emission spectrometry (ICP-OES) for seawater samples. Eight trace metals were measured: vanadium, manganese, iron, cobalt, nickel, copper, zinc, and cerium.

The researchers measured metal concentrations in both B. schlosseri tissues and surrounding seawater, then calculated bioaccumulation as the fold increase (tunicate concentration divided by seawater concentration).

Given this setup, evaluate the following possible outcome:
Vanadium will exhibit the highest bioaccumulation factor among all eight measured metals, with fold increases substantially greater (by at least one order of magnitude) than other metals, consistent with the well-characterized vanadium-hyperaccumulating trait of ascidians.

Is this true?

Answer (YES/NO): NO